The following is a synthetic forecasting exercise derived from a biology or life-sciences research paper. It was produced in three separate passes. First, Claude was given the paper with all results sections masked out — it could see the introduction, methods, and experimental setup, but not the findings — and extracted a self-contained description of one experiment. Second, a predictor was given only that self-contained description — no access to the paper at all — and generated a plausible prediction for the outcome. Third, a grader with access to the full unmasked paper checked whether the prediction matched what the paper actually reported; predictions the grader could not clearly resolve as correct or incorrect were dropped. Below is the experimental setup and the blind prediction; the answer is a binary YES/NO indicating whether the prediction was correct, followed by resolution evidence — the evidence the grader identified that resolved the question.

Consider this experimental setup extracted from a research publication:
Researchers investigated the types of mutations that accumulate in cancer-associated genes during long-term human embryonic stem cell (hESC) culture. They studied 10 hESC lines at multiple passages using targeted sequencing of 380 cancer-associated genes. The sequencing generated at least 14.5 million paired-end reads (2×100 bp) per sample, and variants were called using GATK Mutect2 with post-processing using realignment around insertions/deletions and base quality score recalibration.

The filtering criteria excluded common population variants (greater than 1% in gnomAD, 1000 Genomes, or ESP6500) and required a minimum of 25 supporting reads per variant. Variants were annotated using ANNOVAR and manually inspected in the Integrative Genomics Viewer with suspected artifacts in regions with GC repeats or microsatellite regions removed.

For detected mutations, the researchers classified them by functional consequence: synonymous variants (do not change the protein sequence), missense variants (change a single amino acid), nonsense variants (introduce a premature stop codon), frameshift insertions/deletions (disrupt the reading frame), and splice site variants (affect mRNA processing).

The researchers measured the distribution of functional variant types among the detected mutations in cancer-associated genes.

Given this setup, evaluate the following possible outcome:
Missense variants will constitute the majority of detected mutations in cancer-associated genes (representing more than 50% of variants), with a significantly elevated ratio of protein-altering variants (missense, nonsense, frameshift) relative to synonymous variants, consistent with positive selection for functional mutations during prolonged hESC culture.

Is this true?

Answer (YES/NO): NO